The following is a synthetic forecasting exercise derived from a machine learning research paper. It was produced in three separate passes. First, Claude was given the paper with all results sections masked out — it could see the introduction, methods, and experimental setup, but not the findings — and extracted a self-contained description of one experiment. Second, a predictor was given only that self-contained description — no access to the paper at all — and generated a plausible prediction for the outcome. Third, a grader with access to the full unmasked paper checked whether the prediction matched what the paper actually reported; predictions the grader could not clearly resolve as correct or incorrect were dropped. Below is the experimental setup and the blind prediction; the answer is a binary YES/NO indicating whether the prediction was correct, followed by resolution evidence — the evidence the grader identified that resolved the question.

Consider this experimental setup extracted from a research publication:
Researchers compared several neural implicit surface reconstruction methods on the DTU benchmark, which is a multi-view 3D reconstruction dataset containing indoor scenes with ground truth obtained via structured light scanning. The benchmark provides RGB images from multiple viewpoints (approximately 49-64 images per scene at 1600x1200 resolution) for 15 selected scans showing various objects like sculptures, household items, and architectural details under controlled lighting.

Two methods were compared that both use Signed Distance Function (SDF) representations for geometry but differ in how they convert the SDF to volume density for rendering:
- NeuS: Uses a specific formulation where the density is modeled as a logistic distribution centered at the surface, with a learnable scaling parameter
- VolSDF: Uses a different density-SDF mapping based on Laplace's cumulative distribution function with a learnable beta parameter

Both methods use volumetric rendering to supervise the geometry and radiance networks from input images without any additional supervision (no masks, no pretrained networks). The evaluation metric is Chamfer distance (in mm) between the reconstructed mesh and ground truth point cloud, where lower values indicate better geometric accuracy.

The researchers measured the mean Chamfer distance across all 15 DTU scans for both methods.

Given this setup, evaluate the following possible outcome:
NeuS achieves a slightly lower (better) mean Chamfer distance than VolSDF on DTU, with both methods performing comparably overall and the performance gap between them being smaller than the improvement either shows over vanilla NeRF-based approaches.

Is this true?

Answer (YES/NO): NO